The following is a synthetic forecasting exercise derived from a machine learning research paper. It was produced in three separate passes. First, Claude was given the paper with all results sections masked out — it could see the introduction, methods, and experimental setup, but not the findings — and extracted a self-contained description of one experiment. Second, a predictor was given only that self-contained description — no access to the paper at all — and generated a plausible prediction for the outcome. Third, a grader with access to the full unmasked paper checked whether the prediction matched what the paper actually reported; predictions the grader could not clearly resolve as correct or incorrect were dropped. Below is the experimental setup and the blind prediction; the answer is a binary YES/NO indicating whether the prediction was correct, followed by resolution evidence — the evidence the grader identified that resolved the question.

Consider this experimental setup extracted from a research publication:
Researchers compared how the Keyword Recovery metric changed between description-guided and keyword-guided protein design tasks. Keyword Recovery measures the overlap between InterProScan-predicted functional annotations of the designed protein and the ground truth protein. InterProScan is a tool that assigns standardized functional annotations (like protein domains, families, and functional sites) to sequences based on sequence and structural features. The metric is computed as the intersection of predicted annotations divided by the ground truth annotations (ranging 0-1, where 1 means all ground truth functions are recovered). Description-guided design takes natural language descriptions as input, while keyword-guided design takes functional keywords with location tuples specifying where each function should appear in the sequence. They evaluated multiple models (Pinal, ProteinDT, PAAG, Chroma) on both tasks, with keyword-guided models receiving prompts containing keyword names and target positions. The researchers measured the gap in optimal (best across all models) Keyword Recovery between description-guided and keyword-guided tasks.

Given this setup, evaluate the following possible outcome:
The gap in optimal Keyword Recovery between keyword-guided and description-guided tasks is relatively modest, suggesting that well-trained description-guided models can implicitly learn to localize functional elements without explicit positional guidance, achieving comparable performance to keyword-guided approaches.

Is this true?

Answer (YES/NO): NO